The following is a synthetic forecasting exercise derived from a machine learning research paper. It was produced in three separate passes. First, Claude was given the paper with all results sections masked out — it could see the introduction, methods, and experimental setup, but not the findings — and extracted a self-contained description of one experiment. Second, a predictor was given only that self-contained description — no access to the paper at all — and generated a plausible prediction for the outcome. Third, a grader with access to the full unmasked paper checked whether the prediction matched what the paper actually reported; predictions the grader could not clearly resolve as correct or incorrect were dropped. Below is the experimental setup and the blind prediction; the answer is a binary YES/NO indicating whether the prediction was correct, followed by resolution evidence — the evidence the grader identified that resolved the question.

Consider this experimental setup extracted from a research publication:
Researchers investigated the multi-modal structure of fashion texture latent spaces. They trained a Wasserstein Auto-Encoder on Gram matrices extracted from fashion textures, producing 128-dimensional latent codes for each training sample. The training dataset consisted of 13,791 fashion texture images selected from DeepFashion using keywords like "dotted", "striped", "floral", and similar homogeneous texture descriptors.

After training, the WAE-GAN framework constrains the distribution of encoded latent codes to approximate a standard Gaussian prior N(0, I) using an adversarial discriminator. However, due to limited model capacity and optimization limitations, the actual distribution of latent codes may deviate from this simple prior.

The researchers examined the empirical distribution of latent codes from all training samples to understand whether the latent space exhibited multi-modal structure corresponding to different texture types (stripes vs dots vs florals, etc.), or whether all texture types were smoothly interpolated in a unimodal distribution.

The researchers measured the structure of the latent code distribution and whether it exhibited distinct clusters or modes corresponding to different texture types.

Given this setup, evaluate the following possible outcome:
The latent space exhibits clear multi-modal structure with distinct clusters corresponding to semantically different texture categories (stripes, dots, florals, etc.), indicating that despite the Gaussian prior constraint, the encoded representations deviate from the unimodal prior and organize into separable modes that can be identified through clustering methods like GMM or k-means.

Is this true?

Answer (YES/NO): NO